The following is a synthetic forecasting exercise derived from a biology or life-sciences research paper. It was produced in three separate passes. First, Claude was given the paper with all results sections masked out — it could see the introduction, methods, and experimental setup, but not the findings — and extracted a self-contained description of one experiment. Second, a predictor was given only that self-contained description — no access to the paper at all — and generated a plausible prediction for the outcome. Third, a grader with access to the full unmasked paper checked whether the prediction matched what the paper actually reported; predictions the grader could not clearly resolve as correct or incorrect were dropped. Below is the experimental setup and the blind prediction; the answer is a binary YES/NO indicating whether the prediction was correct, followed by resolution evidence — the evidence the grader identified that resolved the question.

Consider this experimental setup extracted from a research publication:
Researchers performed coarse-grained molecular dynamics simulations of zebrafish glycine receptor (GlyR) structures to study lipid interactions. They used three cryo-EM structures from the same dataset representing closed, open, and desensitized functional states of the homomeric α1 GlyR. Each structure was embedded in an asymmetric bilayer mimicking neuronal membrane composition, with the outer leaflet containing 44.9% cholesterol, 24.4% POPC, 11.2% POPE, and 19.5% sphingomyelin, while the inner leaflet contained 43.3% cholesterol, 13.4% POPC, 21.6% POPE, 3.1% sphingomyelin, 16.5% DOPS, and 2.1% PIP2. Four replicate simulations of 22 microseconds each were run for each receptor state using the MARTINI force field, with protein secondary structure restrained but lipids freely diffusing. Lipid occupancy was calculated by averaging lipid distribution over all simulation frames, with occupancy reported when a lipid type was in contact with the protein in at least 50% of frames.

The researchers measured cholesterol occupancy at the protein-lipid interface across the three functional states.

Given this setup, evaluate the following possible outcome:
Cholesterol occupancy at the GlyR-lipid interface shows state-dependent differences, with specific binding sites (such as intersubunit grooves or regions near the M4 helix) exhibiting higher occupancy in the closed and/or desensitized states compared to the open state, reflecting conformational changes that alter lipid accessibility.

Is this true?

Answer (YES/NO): NO